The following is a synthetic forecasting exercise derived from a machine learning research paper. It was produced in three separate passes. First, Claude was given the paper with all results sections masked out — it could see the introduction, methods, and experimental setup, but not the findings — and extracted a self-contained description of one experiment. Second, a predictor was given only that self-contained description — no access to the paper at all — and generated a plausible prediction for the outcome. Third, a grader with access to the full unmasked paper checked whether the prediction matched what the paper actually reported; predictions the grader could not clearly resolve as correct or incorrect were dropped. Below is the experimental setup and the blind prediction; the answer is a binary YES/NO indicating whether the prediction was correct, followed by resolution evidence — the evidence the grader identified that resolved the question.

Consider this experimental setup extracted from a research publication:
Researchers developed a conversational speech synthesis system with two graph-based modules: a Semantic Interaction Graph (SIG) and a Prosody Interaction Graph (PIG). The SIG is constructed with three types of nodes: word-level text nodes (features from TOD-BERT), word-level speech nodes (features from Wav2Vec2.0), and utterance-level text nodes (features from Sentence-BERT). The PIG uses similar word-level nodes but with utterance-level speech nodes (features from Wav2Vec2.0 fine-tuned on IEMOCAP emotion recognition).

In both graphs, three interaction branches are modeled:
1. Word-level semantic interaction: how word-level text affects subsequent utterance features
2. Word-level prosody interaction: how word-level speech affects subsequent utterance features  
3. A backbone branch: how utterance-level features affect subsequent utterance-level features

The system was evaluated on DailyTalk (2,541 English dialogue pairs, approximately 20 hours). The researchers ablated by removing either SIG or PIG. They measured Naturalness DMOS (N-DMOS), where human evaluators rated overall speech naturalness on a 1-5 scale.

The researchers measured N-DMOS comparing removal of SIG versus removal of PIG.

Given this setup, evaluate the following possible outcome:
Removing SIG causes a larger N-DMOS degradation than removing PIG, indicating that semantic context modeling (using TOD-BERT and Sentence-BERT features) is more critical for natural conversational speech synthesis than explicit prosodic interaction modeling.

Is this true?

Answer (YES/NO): NO